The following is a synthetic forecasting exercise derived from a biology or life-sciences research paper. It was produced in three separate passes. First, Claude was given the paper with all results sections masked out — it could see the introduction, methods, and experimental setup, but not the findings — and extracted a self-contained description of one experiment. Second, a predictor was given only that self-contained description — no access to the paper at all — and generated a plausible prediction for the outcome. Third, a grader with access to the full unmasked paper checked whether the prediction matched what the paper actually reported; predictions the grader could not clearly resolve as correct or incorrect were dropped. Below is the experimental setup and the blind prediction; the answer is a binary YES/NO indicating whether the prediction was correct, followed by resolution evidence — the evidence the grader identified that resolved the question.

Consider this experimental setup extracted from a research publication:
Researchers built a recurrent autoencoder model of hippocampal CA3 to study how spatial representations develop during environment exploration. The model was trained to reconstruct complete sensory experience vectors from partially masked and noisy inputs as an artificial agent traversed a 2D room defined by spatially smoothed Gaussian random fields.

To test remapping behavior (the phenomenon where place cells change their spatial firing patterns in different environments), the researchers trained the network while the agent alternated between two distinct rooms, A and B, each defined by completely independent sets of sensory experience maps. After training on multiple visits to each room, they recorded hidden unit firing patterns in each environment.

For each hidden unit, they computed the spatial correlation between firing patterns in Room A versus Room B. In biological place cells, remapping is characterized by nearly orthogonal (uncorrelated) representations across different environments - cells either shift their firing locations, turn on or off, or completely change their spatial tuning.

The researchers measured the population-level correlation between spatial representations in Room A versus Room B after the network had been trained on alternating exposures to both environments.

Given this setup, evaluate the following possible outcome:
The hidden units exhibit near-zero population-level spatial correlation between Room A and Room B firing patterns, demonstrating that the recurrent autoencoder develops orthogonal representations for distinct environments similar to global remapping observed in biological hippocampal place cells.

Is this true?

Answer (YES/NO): NO